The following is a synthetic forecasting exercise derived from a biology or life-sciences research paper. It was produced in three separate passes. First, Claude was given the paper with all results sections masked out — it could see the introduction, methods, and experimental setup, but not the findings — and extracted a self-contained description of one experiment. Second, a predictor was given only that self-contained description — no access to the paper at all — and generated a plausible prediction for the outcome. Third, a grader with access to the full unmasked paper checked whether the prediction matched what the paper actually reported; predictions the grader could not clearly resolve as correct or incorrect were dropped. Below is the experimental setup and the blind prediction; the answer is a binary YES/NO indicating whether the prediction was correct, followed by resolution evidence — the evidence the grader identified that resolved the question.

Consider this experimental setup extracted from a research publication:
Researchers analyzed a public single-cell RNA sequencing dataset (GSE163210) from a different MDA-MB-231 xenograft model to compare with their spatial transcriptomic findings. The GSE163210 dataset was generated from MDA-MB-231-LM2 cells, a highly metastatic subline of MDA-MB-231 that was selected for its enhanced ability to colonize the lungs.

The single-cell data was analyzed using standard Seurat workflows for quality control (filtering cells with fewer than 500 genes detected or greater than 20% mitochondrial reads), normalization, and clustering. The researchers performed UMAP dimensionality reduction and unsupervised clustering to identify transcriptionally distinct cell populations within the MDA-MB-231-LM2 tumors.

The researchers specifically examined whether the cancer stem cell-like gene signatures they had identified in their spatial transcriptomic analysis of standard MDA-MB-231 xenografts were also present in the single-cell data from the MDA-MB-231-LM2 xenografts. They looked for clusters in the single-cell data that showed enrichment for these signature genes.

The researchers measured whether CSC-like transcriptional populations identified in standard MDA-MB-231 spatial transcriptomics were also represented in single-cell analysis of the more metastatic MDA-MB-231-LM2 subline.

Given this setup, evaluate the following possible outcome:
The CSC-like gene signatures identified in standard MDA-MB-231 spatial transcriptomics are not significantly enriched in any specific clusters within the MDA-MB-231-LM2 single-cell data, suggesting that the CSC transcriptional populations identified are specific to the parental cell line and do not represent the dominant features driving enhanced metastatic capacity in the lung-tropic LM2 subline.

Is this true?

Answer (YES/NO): NO